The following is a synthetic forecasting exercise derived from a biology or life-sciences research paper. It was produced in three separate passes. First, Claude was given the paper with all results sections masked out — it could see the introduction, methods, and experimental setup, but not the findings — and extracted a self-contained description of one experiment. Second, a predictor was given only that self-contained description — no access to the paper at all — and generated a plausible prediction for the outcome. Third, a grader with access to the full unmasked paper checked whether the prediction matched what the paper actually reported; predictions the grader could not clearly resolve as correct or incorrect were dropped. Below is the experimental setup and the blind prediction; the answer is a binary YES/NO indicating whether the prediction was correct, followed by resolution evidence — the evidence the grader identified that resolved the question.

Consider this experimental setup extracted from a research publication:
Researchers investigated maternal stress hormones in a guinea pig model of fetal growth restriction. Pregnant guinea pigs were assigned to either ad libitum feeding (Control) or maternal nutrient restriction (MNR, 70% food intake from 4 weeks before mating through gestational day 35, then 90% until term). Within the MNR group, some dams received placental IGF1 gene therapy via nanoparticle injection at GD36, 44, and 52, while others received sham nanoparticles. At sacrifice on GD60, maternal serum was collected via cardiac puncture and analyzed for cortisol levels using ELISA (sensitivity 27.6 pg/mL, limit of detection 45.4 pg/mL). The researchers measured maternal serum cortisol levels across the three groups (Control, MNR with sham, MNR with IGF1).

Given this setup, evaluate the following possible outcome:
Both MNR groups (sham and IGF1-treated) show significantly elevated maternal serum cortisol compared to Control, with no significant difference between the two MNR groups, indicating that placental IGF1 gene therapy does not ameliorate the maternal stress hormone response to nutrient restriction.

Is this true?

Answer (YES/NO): NO